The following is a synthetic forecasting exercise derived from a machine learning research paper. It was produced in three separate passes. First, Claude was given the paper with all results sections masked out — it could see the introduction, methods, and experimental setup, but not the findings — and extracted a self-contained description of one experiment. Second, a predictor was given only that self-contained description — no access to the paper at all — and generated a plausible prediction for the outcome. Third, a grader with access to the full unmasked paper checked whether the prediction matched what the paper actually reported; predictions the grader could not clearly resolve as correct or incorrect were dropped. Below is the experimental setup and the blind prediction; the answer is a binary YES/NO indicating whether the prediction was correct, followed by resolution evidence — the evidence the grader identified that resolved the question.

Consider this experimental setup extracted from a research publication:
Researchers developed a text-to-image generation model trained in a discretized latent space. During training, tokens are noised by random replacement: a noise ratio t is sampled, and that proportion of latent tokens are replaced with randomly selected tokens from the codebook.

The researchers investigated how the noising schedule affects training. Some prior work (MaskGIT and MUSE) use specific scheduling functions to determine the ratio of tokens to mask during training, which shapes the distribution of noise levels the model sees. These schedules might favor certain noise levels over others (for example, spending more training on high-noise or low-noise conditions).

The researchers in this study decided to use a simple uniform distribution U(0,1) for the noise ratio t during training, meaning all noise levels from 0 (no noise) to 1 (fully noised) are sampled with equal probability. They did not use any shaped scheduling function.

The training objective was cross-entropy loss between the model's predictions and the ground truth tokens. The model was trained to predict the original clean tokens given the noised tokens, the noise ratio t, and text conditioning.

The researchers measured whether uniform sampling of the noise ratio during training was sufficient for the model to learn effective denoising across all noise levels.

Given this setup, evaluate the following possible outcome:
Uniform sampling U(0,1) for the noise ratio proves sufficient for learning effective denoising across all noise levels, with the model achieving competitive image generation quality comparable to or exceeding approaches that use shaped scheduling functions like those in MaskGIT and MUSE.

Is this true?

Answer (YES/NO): NO